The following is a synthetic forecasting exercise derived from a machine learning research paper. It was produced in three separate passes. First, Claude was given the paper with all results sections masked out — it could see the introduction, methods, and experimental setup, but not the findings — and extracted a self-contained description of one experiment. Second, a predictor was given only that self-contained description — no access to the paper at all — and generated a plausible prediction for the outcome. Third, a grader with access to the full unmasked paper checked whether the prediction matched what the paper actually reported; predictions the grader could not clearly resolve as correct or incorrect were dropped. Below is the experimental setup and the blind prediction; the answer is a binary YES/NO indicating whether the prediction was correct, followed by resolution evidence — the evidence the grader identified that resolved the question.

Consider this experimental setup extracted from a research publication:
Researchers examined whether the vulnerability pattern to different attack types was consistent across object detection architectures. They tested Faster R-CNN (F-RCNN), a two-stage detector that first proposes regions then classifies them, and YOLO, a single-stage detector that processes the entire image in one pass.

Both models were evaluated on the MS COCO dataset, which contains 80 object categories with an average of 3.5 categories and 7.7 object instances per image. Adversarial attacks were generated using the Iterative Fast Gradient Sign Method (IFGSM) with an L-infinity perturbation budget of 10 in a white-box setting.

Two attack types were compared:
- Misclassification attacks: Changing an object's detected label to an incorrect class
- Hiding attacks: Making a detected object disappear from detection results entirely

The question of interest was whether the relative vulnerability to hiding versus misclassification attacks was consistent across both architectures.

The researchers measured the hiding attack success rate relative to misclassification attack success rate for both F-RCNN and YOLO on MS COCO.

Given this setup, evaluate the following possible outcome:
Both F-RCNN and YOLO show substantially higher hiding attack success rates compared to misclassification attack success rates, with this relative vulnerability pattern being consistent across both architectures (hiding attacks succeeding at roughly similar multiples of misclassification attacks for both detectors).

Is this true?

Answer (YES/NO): NO